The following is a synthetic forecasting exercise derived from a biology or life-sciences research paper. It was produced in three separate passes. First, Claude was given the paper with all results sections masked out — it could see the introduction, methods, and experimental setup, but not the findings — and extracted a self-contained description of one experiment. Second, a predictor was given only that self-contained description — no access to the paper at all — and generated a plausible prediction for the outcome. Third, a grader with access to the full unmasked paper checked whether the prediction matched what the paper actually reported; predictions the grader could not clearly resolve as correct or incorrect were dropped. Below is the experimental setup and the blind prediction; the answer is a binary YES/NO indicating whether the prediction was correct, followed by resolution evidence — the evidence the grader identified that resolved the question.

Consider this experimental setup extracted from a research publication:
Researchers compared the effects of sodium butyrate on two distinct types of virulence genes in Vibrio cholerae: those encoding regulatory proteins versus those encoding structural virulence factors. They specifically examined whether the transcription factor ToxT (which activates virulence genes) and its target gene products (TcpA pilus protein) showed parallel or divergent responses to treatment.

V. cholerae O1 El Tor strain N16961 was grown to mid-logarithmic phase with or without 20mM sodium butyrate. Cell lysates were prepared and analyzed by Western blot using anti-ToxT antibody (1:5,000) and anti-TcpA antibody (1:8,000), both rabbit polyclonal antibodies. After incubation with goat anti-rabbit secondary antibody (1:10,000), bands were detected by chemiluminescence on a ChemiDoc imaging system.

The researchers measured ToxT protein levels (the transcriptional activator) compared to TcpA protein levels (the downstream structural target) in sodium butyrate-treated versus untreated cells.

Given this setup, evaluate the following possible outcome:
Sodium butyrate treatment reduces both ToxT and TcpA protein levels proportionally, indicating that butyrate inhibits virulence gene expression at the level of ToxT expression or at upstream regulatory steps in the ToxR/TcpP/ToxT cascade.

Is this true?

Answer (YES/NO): NO